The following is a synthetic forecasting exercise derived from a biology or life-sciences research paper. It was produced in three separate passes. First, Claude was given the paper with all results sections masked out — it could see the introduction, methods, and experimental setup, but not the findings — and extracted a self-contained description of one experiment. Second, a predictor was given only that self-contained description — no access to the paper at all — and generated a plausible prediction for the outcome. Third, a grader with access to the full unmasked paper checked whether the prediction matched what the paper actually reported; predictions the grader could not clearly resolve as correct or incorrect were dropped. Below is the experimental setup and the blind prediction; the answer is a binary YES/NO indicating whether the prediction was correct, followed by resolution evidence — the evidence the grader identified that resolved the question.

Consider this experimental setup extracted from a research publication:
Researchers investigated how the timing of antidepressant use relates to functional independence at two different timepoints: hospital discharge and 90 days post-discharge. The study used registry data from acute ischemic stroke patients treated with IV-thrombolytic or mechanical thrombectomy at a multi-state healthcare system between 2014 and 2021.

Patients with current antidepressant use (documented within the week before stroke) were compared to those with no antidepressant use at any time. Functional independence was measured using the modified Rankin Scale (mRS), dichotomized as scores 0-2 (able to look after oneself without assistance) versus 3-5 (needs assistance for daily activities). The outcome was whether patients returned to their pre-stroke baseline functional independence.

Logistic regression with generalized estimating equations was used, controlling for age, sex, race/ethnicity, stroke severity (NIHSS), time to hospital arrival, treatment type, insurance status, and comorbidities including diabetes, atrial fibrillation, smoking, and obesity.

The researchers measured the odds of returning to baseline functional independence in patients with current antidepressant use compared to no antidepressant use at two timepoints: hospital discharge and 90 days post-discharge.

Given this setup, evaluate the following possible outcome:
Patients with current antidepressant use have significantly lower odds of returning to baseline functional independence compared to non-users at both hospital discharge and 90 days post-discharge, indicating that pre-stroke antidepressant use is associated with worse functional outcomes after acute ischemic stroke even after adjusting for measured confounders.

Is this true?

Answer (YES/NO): NO